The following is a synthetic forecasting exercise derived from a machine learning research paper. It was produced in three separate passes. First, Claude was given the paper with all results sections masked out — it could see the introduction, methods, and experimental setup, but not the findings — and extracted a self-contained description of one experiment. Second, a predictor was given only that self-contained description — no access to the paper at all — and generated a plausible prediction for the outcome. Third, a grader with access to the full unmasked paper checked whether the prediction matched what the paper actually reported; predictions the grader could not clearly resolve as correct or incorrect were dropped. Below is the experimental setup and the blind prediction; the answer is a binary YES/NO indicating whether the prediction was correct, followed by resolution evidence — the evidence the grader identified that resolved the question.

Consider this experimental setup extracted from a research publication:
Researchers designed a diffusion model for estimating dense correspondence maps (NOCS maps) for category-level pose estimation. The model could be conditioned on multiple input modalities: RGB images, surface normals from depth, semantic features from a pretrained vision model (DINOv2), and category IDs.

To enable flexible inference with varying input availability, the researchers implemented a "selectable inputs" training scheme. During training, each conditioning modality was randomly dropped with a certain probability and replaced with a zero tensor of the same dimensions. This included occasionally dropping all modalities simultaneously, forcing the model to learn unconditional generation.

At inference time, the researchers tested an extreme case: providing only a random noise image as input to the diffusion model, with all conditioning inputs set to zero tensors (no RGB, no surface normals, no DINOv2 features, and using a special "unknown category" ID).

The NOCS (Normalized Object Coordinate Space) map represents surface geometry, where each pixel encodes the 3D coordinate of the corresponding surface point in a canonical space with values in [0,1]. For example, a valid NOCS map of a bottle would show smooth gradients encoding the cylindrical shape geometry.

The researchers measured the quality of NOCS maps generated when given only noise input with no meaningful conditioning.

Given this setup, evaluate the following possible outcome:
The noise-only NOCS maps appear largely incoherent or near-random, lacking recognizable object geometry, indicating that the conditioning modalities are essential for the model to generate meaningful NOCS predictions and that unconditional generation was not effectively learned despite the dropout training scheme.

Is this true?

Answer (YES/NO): NO